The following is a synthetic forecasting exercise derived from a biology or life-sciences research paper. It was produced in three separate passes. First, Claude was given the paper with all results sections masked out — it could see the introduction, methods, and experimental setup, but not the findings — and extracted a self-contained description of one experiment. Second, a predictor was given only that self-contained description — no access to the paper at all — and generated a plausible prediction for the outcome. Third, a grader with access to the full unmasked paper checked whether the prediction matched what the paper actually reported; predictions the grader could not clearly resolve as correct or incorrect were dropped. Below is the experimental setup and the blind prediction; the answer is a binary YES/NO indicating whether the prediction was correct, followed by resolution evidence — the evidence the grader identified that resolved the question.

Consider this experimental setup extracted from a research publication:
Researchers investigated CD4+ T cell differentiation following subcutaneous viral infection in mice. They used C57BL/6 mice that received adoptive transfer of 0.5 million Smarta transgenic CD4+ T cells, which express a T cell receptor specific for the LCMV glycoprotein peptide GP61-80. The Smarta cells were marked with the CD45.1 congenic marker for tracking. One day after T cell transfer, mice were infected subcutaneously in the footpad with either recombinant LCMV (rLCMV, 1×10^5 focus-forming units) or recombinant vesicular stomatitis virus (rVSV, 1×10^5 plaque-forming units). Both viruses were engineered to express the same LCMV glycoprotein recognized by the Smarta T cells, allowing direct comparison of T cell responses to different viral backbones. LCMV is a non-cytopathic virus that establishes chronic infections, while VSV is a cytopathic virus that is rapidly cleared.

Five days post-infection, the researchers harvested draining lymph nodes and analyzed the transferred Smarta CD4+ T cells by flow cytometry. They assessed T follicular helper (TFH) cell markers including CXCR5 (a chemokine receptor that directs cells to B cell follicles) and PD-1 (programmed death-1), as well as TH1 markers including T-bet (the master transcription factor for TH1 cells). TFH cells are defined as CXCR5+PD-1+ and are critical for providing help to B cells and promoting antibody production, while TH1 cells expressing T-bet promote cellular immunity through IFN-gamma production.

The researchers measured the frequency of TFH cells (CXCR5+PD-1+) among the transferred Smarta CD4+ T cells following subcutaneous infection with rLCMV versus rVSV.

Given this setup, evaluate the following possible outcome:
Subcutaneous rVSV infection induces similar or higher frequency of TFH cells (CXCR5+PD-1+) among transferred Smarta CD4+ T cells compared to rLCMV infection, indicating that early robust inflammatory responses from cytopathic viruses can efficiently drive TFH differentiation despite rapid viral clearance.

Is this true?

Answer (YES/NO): YES